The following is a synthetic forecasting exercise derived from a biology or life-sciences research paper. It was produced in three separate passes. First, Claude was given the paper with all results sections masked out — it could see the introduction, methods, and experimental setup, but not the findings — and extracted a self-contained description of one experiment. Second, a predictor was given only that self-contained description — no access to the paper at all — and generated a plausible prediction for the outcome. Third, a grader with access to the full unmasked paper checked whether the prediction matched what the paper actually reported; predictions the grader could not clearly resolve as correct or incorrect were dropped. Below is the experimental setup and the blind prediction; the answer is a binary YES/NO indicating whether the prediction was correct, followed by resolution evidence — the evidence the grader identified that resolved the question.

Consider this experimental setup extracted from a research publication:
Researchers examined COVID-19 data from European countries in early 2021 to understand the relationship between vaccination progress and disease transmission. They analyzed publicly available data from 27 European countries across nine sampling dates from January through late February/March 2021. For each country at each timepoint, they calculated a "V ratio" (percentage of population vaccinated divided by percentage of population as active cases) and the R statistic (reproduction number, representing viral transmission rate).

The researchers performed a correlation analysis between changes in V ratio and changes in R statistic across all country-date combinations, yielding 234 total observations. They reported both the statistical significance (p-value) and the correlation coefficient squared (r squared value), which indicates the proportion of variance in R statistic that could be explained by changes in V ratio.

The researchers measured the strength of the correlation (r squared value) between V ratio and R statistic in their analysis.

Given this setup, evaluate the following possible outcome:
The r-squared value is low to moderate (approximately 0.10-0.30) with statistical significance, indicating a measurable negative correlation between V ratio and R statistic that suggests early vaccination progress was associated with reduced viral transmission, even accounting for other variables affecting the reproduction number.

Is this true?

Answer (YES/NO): YES